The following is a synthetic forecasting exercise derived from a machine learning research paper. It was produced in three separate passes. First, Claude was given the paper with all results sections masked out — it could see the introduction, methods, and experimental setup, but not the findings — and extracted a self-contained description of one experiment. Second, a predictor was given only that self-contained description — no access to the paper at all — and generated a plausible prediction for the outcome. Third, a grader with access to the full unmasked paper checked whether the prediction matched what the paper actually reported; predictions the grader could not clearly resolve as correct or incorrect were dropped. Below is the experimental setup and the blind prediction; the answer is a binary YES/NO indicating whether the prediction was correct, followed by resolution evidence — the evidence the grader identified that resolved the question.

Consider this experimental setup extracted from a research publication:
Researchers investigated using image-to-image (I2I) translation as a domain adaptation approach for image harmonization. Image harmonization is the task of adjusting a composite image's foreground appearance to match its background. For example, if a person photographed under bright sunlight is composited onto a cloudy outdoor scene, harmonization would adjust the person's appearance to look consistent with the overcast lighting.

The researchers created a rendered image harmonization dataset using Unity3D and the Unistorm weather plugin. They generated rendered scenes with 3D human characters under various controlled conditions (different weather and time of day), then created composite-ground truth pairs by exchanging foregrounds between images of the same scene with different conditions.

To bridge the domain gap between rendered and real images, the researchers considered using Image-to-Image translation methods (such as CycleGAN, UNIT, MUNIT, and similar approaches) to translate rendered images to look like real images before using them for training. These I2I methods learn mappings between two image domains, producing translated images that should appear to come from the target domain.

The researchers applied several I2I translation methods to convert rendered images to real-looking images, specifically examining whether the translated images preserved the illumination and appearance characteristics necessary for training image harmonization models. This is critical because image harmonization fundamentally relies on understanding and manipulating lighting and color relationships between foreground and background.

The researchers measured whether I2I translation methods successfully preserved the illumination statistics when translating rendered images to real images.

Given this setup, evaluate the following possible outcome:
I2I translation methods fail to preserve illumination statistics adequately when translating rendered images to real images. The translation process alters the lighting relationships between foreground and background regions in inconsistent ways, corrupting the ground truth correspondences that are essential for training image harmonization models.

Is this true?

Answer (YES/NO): YES